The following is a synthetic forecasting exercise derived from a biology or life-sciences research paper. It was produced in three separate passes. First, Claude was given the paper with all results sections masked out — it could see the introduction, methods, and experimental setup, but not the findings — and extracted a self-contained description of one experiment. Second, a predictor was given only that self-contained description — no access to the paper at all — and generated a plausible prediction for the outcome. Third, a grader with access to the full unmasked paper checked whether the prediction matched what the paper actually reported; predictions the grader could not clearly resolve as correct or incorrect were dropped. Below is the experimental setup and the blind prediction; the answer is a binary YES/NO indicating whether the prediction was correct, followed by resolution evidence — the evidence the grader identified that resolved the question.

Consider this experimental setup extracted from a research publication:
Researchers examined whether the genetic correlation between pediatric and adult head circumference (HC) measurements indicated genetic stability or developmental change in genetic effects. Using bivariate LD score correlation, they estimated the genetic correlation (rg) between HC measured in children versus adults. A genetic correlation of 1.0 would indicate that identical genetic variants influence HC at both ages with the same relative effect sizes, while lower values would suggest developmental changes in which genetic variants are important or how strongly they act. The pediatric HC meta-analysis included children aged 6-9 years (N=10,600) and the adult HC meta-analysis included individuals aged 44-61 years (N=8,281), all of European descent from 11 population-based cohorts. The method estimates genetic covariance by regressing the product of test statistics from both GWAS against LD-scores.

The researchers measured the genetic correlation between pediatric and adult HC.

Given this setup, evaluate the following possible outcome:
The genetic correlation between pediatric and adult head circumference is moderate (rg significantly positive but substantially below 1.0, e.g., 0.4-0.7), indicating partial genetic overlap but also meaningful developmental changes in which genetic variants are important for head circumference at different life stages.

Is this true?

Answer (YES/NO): NO